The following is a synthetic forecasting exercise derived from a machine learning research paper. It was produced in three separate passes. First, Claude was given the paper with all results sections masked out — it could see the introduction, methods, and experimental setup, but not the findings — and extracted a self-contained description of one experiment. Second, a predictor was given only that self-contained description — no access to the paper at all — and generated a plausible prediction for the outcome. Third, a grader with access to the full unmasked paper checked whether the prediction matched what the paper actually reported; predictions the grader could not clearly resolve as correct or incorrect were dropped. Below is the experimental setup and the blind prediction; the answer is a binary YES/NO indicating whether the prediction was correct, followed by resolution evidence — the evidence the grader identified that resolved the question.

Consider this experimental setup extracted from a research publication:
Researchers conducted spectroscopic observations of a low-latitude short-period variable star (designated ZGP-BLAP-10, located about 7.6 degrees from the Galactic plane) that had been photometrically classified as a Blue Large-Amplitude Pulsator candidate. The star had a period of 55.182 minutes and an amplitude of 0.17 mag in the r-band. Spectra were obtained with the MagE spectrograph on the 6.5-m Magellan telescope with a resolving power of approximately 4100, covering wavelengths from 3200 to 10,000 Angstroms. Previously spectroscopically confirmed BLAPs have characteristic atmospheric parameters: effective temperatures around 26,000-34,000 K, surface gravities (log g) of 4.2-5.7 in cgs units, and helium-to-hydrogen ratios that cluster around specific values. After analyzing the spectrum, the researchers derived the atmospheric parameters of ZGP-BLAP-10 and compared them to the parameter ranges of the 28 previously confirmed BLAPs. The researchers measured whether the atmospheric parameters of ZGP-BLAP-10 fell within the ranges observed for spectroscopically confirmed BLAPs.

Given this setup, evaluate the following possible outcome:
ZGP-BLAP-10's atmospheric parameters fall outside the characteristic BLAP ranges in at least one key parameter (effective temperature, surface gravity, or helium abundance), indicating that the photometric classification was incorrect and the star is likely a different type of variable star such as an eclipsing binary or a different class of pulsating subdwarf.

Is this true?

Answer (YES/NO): NO